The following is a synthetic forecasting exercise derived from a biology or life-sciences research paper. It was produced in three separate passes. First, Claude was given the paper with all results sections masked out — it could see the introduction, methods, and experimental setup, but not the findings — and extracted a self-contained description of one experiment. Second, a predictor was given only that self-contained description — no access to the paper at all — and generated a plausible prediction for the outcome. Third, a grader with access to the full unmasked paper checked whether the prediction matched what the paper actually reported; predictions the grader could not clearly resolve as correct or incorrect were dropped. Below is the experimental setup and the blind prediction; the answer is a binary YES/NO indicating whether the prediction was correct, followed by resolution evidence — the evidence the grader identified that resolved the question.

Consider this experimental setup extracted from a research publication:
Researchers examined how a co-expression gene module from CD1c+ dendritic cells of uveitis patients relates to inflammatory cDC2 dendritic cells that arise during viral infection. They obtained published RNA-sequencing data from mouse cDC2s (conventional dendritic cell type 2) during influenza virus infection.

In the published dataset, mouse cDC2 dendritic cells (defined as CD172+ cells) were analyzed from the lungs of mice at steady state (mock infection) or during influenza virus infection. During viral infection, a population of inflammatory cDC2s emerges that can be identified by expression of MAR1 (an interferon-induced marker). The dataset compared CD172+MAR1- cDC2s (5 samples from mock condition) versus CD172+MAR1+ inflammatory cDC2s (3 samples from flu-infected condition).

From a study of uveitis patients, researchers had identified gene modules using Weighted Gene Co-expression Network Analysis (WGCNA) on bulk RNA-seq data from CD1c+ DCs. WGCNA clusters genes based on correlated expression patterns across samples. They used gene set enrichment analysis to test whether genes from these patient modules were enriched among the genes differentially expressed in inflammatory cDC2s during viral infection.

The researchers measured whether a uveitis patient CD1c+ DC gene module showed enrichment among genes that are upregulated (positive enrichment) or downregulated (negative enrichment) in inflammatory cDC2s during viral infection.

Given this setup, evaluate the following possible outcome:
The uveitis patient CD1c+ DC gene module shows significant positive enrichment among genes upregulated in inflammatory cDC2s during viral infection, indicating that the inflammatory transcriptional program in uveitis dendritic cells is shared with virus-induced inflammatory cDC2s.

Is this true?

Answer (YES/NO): NO